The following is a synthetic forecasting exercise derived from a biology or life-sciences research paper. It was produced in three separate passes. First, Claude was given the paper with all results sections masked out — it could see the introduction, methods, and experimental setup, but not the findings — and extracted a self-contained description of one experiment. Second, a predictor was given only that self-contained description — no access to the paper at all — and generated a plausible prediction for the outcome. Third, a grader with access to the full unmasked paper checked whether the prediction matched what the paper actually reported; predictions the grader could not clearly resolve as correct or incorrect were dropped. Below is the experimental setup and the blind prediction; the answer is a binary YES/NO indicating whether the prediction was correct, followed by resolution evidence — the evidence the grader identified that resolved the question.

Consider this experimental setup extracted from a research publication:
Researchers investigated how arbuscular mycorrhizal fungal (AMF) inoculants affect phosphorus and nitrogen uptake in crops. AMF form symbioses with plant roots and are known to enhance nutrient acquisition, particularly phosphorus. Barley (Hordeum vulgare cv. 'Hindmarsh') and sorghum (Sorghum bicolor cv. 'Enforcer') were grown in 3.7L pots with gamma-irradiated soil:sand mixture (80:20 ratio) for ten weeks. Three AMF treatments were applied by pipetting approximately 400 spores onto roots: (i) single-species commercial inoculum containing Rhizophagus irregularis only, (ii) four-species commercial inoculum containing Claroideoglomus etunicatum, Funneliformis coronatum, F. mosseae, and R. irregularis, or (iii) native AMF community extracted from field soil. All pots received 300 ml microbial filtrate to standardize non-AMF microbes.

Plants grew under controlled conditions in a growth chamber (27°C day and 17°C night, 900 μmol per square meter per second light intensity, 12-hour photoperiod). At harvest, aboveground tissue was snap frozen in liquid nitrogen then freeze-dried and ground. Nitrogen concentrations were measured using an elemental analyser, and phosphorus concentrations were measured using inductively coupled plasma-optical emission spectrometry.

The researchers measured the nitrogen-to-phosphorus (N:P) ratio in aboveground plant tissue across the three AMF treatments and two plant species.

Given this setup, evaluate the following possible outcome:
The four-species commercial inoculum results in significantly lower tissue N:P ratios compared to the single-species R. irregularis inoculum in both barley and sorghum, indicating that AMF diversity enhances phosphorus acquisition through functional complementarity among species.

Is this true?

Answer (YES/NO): NO